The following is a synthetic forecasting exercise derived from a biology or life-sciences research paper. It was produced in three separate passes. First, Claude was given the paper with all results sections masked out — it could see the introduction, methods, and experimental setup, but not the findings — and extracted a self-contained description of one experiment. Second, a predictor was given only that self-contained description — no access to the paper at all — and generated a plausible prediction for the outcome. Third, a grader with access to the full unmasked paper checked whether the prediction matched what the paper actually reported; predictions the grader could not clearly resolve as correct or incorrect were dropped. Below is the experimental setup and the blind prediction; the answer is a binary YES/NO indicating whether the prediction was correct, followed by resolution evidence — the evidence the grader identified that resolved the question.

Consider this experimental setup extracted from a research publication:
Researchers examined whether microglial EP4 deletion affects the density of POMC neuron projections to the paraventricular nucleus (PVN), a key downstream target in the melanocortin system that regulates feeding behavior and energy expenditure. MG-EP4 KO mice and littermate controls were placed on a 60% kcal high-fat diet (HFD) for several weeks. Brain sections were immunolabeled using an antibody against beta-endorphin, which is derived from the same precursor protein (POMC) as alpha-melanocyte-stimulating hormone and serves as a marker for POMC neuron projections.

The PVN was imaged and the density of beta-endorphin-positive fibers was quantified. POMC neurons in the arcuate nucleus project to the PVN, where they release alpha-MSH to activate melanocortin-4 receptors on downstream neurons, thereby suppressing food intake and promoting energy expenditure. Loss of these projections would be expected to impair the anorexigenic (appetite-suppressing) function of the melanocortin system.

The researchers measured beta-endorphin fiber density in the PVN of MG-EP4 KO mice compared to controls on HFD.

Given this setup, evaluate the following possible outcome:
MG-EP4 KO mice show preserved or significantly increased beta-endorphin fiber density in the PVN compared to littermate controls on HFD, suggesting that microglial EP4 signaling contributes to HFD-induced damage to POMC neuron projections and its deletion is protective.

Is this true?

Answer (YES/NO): YES